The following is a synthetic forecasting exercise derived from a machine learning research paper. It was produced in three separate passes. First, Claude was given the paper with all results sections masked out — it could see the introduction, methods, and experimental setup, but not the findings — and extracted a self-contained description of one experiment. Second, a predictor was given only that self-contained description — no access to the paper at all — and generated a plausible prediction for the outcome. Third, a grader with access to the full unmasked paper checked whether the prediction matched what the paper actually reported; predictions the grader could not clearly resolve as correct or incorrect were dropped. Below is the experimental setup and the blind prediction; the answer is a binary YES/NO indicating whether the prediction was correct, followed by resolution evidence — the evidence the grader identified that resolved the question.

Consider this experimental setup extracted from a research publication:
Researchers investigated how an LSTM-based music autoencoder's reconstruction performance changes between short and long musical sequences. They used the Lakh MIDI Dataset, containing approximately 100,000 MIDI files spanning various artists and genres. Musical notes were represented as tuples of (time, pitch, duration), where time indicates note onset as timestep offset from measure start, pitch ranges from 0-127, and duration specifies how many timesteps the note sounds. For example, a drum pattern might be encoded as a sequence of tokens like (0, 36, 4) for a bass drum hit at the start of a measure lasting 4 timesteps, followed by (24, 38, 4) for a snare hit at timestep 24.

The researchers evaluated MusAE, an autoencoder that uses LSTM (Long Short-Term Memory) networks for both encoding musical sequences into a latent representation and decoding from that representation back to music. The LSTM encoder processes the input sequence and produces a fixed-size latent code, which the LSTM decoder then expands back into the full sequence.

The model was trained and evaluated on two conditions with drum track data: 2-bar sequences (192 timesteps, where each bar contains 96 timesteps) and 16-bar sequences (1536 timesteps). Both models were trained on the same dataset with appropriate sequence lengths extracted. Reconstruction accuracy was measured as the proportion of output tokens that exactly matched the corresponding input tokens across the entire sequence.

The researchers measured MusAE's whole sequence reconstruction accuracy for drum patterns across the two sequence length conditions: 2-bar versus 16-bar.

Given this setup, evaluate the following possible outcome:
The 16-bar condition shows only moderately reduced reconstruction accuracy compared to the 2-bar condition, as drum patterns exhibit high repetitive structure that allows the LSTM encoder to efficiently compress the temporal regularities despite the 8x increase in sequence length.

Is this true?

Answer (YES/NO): NO